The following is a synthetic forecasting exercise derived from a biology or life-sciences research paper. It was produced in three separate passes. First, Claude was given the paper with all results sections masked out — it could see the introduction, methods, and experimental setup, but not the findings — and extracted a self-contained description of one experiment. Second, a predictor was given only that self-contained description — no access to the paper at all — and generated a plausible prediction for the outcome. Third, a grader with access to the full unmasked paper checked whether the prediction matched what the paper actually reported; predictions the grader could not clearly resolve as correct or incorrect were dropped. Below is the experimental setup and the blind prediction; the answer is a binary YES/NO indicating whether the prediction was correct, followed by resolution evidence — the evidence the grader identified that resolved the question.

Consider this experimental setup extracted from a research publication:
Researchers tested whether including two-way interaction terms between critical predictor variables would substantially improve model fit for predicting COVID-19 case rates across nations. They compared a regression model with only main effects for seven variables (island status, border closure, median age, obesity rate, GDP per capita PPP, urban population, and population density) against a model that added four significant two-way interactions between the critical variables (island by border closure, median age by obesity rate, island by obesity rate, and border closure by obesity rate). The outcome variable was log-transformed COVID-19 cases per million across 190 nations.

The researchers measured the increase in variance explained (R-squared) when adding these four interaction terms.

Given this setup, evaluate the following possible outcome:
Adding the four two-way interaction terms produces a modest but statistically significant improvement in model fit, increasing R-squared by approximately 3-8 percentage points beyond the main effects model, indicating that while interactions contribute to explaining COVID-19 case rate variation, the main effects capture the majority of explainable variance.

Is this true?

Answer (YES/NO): NO